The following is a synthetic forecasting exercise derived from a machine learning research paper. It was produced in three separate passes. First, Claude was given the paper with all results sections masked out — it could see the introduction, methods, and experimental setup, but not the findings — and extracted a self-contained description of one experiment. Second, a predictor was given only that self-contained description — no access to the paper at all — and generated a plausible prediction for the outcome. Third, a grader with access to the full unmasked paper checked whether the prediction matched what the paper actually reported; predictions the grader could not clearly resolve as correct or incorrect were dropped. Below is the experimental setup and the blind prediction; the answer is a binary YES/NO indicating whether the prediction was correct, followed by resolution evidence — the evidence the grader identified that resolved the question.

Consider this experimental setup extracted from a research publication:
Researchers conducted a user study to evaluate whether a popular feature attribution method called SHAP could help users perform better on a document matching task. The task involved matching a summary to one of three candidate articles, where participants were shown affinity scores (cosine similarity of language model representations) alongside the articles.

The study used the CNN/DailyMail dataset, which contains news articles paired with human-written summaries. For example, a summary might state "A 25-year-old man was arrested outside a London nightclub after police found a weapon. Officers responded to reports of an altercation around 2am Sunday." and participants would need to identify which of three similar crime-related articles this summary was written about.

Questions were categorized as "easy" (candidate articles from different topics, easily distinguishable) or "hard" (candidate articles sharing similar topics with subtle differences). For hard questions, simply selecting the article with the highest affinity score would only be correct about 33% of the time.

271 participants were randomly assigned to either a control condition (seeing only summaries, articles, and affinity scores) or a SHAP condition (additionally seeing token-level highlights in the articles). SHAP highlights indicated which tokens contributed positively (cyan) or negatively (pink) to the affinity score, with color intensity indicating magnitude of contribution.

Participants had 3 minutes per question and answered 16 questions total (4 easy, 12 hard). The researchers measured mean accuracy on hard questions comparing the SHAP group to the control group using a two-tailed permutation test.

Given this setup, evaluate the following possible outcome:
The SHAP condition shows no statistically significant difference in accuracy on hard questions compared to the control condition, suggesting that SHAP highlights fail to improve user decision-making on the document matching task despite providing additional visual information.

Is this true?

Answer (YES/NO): NO